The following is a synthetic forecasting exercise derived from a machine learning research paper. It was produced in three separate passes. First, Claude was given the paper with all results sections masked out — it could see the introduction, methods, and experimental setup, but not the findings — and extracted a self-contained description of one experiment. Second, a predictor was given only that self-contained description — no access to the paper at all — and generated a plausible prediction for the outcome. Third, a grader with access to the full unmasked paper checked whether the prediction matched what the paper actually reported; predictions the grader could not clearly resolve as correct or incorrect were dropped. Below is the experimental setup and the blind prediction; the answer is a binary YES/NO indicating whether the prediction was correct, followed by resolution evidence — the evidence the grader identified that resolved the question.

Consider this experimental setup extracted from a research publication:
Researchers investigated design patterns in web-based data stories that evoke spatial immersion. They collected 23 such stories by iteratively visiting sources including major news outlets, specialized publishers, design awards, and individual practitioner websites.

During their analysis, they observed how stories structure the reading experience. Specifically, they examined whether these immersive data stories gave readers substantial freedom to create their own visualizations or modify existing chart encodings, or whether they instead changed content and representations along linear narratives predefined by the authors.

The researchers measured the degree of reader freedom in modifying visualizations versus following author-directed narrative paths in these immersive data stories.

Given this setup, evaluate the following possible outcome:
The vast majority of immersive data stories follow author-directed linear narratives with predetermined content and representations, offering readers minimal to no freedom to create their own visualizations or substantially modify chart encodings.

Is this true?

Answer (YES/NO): YES